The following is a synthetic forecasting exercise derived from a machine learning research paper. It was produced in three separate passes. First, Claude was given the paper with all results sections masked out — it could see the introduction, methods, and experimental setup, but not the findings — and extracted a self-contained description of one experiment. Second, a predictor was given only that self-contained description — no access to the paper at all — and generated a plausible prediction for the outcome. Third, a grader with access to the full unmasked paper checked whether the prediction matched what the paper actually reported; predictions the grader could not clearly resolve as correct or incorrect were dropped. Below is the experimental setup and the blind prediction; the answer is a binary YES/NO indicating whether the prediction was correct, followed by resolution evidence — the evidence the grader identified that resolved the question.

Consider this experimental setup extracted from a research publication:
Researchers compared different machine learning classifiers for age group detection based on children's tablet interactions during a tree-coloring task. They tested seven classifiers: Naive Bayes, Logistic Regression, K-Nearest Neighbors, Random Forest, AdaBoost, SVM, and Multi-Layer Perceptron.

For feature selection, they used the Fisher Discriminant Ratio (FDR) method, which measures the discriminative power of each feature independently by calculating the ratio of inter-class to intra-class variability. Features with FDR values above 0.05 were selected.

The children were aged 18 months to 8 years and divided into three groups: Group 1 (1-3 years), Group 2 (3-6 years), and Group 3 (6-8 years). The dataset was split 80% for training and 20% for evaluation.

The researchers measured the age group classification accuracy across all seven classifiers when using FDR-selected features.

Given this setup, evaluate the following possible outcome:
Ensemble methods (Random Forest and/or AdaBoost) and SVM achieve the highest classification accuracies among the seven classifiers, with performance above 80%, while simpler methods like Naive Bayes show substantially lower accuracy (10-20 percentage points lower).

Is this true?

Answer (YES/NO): NO